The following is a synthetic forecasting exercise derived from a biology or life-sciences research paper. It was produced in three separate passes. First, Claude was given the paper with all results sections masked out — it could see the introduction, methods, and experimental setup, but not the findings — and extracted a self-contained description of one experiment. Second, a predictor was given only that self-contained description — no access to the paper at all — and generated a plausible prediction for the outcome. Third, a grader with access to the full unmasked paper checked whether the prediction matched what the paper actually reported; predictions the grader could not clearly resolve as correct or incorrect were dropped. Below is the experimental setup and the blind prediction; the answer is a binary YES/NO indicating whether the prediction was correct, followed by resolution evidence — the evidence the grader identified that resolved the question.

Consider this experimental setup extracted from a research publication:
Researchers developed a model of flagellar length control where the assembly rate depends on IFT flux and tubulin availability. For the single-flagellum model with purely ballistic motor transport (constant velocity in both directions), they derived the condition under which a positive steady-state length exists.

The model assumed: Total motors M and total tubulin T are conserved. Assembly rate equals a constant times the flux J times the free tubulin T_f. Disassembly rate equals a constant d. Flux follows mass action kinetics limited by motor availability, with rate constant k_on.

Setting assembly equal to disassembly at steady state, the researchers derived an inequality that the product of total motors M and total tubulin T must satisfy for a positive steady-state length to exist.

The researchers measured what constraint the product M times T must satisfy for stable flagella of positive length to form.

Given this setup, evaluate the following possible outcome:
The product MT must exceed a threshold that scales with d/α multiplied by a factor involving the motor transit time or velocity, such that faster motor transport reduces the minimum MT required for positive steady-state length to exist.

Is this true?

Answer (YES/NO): NO